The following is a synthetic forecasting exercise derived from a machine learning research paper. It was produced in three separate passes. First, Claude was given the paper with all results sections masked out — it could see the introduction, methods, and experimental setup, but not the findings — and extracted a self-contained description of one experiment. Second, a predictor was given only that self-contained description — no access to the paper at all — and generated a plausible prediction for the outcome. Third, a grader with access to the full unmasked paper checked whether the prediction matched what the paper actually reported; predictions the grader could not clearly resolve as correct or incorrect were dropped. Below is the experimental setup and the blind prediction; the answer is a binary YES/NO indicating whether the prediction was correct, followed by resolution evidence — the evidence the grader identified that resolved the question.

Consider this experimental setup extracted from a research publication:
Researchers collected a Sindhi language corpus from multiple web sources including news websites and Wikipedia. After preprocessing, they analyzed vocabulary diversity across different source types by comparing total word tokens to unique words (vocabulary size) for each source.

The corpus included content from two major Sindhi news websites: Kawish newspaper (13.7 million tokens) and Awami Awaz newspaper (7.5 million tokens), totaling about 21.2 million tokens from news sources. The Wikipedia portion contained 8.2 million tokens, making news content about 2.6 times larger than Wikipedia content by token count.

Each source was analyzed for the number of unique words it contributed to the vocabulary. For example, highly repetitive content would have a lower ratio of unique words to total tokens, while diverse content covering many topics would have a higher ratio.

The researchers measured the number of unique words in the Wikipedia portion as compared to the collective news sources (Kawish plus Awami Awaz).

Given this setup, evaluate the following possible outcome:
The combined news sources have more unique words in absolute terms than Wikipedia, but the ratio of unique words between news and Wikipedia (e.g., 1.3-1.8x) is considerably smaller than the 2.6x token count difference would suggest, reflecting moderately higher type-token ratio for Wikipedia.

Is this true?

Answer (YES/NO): NO